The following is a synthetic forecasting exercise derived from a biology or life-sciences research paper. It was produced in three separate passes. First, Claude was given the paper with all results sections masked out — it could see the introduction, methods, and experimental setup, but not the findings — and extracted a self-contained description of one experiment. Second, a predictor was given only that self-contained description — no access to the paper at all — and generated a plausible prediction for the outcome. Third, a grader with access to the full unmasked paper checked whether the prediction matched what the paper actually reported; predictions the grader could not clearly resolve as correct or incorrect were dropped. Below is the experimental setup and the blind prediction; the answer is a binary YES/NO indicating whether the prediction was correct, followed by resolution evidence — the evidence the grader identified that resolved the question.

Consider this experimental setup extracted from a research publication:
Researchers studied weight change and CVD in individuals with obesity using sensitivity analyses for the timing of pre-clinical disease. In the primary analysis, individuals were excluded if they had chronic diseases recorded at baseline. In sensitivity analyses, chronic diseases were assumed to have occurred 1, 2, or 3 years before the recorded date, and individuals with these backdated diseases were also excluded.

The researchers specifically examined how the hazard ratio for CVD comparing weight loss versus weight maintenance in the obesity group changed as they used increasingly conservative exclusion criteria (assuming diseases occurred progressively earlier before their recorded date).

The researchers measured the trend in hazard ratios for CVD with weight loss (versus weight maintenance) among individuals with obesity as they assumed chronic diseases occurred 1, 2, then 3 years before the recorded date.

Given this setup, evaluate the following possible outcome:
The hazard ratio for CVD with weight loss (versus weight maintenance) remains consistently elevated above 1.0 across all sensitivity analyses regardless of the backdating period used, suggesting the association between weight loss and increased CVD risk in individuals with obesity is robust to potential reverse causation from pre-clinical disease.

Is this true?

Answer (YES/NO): NO